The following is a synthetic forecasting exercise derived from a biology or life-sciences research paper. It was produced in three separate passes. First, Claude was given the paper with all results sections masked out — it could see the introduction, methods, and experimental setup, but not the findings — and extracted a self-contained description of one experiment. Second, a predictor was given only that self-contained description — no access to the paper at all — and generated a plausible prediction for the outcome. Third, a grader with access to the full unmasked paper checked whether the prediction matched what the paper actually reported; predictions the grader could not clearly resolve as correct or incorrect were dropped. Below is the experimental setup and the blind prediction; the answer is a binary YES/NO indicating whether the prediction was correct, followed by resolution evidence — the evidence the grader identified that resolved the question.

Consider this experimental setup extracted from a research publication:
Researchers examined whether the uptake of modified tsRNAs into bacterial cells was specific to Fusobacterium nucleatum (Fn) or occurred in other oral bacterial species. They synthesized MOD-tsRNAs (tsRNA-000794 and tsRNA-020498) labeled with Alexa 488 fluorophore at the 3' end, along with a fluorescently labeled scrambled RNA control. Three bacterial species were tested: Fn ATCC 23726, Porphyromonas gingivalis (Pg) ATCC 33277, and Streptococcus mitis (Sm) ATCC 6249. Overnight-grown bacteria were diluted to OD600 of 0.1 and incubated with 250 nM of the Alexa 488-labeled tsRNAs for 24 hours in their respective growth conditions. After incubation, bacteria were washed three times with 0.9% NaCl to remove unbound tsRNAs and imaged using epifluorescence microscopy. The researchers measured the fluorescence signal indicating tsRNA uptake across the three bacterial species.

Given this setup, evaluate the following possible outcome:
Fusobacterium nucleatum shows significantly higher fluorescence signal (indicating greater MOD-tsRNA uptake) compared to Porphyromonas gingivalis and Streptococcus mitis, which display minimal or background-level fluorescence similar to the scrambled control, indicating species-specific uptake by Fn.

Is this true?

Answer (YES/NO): NO